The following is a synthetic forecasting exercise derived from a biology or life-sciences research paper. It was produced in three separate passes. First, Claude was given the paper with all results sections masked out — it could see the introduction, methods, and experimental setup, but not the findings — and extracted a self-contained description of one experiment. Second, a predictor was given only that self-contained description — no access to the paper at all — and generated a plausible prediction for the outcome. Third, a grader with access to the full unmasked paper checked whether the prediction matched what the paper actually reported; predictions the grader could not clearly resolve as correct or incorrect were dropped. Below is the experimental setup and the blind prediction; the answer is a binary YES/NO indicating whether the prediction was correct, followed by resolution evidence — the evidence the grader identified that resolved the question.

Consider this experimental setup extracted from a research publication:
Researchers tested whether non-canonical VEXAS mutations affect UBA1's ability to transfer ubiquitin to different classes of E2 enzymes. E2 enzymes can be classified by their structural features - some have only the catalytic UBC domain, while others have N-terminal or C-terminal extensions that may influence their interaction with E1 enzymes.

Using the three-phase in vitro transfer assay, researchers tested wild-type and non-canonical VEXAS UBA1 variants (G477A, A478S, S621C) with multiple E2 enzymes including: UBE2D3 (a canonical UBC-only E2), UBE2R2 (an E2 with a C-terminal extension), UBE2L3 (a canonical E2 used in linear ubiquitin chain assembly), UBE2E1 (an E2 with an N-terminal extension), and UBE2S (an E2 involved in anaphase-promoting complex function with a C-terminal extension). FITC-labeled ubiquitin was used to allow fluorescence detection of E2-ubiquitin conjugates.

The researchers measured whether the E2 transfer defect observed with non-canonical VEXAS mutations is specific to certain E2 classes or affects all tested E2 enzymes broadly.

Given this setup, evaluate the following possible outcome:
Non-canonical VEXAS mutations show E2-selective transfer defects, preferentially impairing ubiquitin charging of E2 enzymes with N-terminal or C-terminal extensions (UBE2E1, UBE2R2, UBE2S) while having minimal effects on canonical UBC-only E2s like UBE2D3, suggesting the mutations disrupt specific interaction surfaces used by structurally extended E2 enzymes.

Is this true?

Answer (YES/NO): NO